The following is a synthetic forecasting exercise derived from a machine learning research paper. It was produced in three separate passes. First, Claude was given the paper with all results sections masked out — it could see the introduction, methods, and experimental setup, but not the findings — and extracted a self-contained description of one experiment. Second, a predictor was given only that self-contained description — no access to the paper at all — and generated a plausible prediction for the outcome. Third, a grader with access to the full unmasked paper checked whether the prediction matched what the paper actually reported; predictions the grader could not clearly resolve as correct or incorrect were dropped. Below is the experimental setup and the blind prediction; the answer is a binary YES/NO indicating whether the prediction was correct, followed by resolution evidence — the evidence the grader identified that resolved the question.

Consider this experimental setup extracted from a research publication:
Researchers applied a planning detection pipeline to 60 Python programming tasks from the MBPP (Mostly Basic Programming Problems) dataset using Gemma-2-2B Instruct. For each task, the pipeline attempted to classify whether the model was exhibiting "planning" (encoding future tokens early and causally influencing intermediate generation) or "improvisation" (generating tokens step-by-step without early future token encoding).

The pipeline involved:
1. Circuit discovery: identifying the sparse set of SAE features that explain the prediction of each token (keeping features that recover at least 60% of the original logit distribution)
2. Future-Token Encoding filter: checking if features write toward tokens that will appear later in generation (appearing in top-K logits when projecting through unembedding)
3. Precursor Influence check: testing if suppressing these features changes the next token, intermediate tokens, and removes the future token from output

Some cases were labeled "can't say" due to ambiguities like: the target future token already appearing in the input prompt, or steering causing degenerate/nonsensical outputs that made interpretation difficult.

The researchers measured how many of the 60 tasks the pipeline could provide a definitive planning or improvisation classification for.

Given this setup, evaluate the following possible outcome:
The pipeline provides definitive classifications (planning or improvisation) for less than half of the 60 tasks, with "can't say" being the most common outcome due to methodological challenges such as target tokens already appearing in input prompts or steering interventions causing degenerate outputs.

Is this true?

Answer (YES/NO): NO